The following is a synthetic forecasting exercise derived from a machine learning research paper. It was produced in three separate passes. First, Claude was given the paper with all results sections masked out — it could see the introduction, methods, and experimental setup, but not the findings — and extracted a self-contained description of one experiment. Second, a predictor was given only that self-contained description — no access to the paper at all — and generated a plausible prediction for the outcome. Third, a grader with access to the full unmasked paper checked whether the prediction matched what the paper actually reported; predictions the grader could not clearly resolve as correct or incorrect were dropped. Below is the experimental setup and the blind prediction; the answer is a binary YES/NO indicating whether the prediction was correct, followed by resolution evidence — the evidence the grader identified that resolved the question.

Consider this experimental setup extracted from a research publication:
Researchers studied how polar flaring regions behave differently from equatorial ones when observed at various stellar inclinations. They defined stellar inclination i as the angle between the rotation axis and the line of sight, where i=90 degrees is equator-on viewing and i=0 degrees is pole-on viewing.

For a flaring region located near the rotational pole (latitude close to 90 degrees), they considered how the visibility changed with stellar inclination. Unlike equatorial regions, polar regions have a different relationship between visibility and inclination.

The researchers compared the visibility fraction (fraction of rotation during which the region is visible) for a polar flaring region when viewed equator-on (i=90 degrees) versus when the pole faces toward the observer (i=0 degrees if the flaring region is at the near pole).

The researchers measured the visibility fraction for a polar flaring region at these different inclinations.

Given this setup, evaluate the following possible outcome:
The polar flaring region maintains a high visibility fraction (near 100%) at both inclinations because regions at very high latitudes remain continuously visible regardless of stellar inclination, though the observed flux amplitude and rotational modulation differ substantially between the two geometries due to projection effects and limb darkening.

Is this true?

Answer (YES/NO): YES